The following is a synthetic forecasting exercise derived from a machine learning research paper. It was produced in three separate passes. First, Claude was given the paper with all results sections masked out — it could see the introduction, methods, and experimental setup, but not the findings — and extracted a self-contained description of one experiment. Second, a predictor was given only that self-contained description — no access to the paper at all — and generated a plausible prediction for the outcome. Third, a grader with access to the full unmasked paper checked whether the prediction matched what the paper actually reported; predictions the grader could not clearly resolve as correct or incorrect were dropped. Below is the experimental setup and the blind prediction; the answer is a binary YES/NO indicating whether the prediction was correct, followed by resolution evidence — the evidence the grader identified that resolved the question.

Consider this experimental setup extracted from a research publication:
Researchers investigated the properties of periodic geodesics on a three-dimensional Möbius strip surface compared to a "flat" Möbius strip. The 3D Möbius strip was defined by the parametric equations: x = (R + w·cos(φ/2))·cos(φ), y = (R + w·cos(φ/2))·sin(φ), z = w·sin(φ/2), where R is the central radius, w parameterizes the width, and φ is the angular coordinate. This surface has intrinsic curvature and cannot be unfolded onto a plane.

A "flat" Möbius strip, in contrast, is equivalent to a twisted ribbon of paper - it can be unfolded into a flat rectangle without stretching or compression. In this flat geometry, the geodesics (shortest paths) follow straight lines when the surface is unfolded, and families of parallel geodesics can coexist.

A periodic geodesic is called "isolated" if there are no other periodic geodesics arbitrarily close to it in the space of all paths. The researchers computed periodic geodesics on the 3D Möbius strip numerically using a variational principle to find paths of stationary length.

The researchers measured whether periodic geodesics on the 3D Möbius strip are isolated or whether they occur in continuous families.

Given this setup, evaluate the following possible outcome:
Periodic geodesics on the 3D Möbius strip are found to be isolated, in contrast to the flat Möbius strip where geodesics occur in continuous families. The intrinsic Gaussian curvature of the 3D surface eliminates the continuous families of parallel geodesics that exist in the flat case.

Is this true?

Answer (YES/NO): YES